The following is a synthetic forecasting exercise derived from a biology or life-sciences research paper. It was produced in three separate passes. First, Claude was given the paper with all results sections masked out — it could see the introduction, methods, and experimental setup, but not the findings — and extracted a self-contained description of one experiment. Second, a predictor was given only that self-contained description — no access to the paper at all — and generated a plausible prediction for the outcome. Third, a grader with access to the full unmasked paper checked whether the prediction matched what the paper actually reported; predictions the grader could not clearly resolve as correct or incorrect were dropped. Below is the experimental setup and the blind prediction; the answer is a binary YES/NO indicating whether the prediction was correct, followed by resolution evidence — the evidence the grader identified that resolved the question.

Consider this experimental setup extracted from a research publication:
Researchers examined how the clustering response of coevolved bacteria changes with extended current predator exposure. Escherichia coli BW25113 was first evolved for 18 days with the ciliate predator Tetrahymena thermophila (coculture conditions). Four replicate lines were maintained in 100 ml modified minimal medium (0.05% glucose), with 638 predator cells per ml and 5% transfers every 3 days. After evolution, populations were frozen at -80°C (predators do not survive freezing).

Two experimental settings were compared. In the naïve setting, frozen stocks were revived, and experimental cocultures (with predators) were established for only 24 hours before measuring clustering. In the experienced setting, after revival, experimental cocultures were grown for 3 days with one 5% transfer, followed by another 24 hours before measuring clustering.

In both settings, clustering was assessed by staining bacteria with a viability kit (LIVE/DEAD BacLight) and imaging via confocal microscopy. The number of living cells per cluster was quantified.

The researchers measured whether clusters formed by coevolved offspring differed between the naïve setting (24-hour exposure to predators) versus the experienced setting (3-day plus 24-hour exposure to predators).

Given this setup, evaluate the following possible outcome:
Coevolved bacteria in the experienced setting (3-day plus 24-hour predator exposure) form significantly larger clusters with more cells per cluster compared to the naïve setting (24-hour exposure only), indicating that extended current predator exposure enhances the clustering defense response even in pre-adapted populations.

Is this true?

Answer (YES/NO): NO